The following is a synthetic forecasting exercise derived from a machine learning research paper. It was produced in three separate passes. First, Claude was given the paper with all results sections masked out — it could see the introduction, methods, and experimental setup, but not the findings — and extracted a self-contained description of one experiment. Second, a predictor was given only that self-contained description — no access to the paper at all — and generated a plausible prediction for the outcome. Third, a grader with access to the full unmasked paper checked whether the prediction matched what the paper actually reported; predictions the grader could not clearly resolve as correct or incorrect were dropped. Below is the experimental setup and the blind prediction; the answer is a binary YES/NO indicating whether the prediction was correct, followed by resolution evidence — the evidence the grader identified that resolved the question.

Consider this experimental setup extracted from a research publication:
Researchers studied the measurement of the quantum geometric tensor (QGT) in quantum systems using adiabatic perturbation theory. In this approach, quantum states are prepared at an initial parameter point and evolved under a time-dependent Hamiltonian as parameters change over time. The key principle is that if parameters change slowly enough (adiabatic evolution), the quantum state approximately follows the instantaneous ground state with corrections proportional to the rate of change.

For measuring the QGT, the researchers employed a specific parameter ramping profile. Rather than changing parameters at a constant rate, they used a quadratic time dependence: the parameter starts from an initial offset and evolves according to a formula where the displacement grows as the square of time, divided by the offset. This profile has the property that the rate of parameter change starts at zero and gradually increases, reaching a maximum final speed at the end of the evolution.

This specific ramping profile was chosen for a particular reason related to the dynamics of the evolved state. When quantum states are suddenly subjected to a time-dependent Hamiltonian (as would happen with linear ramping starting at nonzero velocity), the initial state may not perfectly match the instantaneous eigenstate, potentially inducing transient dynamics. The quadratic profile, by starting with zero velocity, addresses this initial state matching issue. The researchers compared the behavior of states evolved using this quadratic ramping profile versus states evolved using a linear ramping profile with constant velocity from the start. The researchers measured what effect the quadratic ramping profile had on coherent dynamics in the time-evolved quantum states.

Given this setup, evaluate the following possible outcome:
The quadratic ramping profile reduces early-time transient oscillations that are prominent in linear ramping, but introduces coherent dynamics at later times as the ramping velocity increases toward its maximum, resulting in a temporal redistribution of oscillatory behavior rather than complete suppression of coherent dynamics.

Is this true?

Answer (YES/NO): NO